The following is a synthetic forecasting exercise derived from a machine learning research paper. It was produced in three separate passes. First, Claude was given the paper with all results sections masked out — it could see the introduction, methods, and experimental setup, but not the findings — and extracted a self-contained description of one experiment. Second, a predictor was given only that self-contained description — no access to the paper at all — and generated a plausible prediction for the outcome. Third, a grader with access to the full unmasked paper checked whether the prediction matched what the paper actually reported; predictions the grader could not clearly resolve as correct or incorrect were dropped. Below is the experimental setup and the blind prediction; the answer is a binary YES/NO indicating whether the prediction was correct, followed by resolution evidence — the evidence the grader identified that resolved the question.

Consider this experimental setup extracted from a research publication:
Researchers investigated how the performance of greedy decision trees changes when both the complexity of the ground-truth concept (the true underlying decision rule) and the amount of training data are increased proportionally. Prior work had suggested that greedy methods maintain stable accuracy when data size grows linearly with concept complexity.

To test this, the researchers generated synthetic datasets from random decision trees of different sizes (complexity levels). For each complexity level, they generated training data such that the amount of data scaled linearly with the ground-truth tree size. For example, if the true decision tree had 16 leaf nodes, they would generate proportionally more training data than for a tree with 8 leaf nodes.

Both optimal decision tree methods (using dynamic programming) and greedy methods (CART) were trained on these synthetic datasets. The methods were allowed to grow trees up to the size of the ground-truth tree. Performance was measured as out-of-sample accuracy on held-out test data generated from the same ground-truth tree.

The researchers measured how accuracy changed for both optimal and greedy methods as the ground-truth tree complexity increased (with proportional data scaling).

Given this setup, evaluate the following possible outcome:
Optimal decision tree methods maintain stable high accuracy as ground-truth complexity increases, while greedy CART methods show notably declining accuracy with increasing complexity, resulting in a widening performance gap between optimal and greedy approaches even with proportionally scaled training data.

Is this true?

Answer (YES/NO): YES